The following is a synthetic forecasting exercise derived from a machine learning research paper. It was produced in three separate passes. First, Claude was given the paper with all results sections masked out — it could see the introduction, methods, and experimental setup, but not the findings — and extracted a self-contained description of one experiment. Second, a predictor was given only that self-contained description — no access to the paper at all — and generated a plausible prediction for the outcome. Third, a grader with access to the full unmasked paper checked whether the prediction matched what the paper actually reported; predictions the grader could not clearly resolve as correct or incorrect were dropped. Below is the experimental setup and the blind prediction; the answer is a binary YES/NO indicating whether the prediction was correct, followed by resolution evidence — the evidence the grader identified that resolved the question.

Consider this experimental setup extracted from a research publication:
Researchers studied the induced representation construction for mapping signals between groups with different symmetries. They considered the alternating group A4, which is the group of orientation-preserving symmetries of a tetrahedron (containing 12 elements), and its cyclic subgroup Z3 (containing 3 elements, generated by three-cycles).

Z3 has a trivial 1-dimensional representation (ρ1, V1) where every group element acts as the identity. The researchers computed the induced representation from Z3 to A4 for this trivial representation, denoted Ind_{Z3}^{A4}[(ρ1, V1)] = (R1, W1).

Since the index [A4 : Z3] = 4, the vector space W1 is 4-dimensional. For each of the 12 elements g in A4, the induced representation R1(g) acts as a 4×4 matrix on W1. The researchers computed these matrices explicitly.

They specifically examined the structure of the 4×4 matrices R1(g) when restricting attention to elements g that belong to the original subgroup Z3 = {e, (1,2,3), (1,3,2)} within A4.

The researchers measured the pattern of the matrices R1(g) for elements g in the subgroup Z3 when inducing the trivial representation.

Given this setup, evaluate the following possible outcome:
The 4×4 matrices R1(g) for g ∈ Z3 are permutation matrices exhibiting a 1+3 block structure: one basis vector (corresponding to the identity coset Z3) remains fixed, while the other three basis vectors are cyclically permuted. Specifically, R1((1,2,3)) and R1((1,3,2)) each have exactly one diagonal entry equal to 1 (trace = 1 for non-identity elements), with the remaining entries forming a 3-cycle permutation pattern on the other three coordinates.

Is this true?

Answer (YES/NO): YES